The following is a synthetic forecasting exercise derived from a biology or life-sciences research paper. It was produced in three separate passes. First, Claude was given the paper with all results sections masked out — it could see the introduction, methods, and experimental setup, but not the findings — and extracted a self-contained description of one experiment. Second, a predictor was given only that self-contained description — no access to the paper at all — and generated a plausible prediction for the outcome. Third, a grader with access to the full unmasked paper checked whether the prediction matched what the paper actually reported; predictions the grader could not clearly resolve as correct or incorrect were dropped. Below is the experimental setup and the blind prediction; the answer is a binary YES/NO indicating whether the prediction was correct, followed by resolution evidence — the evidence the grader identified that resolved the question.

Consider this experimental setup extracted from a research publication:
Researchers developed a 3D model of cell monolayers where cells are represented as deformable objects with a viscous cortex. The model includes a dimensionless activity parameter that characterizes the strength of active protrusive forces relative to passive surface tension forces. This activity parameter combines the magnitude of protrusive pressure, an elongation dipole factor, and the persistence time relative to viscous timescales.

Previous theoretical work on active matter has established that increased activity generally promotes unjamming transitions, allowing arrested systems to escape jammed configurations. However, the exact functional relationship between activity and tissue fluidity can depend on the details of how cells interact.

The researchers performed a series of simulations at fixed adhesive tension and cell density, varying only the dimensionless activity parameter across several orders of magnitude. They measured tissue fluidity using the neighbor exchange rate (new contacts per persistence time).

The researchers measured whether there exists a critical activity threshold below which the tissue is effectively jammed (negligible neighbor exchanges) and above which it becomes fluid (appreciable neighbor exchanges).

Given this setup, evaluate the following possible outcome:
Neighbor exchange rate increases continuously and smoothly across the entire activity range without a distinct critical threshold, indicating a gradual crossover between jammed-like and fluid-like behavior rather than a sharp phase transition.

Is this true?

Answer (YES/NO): NO